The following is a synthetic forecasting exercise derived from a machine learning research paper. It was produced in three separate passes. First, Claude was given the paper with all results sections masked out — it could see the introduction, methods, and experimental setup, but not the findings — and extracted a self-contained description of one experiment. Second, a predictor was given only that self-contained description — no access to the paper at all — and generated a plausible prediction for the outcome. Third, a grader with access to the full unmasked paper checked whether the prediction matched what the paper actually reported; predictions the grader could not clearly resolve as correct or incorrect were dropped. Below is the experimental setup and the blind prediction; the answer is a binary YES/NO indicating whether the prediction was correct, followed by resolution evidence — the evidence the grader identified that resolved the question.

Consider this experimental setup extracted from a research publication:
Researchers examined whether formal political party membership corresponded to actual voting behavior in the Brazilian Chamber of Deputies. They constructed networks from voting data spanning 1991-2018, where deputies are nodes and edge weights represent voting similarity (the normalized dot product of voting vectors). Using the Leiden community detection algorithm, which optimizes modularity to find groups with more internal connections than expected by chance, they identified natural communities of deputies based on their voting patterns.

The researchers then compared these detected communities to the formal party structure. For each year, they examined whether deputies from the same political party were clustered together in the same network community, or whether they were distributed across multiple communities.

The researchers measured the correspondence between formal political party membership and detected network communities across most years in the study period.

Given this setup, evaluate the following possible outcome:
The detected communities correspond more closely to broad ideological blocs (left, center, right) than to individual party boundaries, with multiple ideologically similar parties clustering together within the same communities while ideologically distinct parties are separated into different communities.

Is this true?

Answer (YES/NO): NO